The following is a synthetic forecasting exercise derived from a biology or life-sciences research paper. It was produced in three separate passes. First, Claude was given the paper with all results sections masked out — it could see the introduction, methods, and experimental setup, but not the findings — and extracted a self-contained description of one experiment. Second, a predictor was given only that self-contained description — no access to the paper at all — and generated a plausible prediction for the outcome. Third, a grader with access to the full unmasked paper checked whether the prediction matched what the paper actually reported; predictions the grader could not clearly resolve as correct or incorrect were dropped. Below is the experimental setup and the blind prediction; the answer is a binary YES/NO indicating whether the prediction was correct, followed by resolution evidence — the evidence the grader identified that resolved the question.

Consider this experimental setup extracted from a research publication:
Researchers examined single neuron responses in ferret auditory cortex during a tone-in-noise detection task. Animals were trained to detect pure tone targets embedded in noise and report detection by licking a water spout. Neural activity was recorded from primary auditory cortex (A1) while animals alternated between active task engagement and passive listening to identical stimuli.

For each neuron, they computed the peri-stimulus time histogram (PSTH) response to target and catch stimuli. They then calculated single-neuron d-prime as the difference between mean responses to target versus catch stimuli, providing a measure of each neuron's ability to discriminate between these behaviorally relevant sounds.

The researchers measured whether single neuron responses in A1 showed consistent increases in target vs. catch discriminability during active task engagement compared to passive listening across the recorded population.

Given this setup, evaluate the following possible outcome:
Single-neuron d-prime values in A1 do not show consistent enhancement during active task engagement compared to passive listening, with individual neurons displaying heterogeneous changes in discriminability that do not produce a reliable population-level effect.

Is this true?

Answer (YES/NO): NO